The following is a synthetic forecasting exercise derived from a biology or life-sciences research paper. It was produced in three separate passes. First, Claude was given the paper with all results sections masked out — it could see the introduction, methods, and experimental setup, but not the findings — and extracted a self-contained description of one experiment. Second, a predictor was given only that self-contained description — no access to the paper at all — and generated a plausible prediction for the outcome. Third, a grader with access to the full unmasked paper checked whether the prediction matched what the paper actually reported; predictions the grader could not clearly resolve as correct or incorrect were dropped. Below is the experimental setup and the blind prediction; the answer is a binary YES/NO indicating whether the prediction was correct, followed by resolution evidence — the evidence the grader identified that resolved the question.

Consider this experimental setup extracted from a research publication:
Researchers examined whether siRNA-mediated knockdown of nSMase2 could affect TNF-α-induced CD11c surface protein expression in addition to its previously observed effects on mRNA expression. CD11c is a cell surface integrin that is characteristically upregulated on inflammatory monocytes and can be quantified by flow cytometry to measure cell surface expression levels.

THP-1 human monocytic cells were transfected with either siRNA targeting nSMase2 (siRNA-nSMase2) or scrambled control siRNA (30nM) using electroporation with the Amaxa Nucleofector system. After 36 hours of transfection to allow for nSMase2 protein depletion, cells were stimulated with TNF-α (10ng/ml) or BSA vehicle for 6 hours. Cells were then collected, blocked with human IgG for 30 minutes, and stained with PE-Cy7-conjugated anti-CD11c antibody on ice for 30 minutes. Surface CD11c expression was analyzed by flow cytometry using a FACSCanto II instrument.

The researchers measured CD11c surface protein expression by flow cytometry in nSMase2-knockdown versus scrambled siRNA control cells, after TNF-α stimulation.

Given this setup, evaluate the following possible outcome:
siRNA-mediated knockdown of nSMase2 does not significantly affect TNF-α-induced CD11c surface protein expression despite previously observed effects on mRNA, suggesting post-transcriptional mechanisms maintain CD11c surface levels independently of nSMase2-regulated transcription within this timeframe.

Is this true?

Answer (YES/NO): NO